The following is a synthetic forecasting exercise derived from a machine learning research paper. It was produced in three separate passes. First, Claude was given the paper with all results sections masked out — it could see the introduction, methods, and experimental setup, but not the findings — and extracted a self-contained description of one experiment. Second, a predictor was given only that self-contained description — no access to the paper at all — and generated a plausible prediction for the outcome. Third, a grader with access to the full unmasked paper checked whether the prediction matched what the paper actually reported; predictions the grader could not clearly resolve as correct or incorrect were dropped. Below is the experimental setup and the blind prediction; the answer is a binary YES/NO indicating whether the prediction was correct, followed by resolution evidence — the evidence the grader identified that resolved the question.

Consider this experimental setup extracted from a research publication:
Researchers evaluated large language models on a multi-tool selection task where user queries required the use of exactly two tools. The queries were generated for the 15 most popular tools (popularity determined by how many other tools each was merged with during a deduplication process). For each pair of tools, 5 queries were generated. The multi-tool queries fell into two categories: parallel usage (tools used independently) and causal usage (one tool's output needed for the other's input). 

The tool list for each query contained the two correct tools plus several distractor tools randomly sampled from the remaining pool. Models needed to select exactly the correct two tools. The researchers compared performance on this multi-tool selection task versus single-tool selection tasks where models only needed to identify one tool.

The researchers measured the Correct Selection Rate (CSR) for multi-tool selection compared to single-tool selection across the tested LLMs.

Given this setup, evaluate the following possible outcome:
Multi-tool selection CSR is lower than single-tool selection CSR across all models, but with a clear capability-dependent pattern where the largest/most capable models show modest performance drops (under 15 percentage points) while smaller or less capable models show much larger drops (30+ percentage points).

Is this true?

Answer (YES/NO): NO